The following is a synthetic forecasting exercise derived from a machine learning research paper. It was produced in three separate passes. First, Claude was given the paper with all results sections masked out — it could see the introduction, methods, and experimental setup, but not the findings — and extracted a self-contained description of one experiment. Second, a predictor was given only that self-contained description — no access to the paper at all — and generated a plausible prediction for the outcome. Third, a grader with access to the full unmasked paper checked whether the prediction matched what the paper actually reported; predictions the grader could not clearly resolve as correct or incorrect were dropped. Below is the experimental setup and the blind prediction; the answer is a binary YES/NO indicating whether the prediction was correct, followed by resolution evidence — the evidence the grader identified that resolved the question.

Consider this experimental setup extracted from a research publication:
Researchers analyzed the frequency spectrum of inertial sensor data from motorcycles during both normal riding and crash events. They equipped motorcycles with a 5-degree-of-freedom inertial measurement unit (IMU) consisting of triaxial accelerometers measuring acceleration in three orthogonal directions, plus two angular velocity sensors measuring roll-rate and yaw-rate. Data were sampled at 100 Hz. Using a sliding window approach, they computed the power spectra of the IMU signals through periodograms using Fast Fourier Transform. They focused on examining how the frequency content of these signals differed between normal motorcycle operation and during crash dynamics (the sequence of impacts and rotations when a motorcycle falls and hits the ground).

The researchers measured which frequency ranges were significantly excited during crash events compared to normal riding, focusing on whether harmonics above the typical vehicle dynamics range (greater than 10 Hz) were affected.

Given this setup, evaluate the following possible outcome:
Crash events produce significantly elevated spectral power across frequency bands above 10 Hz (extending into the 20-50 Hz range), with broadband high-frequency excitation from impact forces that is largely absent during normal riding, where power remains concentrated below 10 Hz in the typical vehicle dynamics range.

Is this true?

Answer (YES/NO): YES